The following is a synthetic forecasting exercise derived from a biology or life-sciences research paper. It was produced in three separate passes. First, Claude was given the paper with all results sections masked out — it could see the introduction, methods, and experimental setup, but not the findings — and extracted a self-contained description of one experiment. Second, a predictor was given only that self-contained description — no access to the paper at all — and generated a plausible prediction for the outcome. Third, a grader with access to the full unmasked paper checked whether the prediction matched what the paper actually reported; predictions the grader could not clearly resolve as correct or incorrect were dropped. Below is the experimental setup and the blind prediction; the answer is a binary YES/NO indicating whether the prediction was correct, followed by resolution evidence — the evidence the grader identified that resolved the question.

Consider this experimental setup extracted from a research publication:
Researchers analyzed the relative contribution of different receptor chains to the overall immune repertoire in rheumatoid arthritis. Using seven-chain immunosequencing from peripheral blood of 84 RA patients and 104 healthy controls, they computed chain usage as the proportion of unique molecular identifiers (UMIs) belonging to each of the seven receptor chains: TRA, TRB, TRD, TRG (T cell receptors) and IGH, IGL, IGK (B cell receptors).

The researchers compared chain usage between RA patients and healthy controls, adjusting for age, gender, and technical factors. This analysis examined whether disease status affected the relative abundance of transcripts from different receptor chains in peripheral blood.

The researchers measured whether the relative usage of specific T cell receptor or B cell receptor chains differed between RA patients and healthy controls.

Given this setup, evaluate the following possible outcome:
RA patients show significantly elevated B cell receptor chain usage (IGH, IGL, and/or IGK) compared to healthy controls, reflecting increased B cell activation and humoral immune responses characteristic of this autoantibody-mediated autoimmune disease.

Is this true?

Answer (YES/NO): NO